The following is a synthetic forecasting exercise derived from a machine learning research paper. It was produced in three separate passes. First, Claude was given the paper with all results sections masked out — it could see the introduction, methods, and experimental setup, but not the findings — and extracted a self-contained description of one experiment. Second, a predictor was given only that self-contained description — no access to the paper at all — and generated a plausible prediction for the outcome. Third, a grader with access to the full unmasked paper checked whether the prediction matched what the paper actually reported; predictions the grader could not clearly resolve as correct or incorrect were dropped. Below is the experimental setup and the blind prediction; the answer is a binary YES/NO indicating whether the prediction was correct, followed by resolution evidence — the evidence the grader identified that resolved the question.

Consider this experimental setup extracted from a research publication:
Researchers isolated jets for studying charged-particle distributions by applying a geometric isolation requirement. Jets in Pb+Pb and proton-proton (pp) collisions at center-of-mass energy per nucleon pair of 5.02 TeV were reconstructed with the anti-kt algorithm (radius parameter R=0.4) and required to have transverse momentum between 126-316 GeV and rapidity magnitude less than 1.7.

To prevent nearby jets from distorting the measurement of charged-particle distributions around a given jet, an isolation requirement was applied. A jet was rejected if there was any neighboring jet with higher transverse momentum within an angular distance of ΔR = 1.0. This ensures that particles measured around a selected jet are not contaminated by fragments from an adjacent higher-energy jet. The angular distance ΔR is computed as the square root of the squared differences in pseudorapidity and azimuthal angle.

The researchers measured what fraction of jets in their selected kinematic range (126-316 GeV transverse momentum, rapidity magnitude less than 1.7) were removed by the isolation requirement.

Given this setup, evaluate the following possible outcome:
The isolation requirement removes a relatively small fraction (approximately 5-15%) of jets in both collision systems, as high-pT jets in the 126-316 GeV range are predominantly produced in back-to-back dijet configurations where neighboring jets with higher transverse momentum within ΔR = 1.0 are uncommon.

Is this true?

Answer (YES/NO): NO